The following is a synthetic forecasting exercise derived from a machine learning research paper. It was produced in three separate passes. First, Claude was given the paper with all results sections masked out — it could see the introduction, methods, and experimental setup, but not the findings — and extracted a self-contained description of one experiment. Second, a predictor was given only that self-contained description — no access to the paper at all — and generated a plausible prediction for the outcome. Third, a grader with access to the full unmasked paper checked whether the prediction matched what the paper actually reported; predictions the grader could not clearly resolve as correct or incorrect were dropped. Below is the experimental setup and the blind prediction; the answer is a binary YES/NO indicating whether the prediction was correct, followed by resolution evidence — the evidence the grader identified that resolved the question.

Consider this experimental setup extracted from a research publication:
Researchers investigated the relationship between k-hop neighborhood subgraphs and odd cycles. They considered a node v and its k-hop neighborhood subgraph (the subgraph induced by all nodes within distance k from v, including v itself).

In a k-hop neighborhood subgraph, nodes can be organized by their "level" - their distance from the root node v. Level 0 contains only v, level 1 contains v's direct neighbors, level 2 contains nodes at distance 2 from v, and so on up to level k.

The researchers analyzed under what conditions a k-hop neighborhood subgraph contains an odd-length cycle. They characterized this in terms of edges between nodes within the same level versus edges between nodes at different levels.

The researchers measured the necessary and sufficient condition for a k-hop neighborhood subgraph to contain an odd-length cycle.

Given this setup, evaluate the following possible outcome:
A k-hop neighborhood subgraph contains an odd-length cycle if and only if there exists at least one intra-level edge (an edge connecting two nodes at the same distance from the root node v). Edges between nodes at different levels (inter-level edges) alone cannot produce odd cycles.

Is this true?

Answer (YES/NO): YES